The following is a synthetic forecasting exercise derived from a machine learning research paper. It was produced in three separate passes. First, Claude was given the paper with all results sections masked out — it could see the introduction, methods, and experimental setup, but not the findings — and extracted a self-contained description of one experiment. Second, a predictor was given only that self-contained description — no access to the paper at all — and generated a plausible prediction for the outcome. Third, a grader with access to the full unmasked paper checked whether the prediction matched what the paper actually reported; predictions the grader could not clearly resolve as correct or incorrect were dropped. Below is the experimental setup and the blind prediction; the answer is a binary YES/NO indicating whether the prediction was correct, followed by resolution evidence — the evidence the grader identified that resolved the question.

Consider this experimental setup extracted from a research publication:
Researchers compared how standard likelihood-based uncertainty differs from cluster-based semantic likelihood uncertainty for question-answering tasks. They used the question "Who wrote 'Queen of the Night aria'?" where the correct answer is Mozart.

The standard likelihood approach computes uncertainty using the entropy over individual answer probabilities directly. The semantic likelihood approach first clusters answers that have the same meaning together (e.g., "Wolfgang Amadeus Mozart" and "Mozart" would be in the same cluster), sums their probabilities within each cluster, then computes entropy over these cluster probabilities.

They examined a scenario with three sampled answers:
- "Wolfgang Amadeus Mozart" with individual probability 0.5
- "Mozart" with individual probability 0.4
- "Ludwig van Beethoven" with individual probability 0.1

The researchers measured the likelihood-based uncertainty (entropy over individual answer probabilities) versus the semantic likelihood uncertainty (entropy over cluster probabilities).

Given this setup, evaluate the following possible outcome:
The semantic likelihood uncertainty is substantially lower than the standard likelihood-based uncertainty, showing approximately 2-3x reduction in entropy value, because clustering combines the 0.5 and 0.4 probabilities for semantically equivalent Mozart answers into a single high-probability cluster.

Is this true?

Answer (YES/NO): YES